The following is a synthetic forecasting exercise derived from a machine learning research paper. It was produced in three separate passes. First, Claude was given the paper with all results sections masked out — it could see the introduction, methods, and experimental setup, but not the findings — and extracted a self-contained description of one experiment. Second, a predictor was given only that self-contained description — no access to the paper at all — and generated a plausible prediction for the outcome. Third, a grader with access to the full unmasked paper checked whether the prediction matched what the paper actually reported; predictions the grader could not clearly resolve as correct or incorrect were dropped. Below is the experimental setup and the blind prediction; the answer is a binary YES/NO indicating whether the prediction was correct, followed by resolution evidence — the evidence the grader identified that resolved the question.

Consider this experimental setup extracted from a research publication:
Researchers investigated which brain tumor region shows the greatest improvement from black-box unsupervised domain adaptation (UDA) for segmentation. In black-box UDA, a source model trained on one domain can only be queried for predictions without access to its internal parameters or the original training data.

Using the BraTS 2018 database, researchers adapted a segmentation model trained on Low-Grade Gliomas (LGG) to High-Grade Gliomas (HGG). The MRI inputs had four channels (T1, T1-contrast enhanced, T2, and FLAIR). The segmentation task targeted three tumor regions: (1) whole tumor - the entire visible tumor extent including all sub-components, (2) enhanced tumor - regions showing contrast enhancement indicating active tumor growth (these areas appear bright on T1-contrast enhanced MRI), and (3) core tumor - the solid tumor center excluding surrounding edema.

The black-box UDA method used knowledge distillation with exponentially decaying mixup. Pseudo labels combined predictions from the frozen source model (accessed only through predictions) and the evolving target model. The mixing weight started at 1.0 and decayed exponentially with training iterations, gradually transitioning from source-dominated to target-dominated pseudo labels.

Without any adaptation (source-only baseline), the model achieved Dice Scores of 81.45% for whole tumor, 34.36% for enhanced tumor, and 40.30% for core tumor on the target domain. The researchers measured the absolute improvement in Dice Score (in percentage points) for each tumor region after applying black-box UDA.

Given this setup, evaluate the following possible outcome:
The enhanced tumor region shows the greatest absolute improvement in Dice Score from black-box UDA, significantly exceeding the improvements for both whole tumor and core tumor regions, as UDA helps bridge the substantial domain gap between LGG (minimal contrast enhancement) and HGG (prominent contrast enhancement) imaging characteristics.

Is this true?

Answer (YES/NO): NO